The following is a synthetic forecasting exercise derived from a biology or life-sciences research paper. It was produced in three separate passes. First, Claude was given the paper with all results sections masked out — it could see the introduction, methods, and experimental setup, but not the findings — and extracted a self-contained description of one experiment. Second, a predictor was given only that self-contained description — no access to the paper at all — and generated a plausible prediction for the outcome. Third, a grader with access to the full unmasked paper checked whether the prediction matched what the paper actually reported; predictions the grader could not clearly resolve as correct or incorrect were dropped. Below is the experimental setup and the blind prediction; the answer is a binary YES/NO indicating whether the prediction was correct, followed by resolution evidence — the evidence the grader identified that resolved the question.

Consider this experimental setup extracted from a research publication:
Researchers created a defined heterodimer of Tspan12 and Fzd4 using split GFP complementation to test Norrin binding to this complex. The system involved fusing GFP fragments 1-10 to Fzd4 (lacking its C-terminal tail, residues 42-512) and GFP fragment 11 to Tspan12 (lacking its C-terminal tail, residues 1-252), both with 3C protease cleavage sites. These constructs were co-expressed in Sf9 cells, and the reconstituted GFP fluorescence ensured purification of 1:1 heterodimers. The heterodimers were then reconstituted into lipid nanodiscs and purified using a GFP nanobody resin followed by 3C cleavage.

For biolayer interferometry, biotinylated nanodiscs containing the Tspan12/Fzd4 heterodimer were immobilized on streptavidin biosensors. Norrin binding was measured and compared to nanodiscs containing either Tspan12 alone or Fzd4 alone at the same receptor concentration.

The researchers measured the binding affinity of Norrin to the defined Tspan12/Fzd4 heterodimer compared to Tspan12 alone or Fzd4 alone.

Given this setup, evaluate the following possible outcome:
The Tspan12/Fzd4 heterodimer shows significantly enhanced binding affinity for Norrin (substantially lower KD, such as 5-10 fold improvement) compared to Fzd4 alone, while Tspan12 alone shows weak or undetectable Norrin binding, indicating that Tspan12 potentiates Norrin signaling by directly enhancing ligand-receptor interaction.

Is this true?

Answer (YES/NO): NO